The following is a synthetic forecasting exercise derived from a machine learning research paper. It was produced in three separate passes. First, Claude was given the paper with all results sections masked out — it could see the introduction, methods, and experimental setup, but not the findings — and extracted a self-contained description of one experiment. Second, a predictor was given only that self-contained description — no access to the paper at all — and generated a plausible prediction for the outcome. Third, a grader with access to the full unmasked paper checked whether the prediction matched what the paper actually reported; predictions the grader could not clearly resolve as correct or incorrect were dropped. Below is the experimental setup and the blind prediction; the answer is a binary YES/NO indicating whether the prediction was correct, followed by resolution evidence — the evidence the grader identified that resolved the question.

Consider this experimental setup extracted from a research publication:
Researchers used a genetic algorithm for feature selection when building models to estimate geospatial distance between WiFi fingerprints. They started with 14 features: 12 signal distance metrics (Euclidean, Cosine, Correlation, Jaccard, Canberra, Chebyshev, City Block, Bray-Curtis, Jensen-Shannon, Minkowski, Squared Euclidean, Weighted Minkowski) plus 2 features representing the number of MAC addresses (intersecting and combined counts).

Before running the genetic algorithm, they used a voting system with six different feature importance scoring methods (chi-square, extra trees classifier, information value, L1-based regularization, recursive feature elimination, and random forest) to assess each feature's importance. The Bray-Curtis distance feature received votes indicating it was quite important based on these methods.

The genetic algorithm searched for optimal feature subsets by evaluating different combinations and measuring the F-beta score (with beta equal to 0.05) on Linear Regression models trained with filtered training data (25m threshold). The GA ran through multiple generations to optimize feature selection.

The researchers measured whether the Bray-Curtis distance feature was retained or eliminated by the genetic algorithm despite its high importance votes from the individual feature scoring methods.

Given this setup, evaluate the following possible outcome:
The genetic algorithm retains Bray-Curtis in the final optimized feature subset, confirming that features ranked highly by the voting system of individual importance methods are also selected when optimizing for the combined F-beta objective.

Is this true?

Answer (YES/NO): NO